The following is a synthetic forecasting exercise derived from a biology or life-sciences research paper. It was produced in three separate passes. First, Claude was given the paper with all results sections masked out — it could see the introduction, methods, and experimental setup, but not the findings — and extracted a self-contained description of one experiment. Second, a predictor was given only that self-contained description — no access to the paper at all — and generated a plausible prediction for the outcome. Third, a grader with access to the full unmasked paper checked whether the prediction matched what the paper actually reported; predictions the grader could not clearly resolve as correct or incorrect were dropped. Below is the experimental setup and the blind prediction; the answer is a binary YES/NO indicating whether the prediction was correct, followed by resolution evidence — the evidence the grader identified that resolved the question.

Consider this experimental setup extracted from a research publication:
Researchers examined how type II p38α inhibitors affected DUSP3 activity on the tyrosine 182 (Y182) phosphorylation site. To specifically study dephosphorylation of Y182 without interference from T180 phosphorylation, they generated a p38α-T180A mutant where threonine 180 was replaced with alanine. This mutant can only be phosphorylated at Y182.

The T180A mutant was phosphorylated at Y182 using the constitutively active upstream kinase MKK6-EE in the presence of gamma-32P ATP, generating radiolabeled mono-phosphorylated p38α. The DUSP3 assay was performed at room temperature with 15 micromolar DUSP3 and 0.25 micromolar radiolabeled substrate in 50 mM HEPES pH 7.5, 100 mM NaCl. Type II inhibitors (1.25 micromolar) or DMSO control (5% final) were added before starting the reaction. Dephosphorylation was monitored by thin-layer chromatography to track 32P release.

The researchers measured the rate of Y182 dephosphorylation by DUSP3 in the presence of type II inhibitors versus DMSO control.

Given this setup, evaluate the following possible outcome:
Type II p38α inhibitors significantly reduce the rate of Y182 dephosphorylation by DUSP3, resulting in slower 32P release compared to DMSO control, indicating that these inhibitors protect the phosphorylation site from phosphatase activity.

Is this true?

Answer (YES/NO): NO